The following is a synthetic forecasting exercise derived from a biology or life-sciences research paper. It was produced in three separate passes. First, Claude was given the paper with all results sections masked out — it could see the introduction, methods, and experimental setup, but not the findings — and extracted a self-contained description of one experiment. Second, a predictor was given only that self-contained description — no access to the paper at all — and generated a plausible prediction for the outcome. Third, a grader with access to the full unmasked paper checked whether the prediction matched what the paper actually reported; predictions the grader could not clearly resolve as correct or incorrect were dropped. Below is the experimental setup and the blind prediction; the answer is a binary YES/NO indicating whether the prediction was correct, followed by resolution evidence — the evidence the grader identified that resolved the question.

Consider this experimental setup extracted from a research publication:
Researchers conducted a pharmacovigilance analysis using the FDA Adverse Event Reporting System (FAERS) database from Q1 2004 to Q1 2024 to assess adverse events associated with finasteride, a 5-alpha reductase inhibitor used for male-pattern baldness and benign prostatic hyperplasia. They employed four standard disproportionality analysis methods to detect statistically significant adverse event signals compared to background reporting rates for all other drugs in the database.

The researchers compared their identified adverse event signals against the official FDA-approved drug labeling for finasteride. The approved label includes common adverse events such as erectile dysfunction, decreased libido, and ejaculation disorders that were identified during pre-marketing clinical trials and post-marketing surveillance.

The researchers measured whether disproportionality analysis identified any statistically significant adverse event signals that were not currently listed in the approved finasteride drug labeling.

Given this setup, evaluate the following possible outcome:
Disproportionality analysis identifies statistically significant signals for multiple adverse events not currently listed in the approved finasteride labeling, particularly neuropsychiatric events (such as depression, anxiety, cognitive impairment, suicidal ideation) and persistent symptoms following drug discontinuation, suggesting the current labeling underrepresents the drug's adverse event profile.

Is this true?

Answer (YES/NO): NO